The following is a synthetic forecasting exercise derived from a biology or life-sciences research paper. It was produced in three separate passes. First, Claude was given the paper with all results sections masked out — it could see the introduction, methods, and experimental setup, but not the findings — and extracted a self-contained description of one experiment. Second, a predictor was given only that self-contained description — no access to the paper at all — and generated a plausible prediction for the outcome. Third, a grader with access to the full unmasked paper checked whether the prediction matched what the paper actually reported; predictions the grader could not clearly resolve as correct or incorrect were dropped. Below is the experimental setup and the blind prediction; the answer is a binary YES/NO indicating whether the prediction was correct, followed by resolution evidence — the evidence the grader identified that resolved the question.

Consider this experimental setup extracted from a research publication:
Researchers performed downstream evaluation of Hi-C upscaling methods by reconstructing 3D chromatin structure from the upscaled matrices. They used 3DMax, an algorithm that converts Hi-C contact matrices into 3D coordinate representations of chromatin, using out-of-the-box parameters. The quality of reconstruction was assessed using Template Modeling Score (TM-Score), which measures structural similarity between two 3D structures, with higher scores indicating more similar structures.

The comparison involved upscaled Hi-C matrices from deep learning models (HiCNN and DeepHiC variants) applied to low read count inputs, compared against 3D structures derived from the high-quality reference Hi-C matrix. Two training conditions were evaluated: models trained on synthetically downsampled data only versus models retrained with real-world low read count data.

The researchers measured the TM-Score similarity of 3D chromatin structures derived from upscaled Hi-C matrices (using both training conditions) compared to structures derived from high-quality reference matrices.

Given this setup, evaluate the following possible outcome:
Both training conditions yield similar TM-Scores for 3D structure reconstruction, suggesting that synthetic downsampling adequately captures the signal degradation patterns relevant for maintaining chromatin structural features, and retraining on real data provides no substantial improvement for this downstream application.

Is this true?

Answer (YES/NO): NO